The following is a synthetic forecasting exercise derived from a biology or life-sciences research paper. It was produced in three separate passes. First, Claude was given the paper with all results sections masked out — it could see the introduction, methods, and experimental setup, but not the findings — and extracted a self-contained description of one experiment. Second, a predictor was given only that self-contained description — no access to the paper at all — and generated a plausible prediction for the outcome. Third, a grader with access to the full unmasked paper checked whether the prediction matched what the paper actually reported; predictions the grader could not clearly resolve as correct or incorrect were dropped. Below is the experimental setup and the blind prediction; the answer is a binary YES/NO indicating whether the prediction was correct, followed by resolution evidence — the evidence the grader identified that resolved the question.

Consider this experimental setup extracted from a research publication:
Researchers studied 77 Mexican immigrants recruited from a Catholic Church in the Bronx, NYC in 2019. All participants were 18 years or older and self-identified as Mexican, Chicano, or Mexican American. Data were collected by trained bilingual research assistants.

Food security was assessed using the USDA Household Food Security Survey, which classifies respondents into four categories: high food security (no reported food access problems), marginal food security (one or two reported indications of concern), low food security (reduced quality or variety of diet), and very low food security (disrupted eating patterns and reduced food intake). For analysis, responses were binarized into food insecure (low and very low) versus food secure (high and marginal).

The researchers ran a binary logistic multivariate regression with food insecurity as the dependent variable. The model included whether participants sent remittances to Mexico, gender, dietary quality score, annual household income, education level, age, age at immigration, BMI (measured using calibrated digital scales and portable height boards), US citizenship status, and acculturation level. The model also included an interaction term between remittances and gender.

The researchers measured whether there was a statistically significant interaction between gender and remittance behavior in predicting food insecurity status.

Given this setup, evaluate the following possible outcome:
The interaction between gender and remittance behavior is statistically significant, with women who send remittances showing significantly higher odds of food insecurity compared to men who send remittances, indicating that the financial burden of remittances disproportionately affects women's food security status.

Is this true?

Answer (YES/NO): NO